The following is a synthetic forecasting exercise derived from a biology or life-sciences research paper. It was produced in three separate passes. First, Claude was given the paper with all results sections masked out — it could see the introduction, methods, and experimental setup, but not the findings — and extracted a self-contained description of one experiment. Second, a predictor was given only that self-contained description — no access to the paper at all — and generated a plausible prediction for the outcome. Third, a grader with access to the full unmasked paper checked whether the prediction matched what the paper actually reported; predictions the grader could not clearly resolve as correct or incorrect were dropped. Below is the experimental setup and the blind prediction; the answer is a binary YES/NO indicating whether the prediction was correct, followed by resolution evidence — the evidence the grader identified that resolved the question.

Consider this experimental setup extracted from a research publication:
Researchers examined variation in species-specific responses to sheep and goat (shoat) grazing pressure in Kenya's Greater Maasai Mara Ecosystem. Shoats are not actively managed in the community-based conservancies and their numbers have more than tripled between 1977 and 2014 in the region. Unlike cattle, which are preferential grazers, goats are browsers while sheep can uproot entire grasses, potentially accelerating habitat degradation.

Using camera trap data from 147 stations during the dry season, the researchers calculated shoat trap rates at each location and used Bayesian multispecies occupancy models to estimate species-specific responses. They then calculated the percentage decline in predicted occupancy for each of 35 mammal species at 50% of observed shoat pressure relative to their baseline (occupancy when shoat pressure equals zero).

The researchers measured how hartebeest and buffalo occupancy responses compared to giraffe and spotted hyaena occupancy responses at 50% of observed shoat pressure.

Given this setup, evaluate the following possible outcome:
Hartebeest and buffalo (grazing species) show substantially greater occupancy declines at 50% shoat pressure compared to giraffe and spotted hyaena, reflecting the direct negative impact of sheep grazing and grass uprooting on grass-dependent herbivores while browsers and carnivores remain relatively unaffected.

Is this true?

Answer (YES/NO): YES